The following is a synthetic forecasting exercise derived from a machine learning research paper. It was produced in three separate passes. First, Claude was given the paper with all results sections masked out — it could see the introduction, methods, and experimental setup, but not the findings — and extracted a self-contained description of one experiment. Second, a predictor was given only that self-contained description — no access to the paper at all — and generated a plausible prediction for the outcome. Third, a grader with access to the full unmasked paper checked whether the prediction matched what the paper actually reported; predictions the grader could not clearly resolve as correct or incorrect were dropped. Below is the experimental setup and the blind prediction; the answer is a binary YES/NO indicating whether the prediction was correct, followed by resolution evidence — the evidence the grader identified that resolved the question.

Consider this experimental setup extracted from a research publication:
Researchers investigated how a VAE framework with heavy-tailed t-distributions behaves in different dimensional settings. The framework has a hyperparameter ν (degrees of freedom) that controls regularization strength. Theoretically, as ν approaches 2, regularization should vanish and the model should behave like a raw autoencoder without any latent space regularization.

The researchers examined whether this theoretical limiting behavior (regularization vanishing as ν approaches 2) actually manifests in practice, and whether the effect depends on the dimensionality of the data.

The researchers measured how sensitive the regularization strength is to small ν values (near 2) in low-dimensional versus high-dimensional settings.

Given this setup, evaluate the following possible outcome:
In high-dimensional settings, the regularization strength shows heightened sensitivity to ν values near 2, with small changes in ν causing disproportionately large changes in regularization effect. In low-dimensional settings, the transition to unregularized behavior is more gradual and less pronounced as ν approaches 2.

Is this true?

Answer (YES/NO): NO